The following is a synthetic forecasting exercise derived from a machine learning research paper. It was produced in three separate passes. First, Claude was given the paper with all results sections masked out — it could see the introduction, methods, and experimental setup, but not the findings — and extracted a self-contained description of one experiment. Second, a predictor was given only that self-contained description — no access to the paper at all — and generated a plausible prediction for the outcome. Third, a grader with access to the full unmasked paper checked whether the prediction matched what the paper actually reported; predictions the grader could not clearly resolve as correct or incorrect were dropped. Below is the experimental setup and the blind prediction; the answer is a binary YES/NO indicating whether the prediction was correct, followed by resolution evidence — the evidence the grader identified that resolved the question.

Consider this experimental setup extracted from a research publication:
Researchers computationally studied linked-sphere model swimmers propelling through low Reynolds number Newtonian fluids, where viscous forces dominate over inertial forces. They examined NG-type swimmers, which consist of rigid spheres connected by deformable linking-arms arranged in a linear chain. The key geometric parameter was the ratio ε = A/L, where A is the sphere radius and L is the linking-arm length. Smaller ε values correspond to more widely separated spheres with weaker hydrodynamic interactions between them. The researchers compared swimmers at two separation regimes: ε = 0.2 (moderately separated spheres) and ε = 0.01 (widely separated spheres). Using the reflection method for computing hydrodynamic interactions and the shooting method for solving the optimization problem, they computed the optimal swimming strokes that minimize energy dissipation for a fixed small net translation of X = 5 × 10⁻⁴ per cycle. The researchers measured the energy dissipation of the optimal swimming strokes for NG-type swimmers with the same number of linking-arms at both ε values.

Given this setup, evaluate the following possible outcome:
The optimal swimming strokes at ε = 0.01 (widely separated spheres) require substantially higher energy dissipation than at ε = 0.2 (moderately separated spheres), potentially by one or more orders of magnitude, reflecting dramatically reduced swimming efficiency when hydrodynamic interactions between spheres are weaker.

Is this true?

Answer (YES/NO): YES